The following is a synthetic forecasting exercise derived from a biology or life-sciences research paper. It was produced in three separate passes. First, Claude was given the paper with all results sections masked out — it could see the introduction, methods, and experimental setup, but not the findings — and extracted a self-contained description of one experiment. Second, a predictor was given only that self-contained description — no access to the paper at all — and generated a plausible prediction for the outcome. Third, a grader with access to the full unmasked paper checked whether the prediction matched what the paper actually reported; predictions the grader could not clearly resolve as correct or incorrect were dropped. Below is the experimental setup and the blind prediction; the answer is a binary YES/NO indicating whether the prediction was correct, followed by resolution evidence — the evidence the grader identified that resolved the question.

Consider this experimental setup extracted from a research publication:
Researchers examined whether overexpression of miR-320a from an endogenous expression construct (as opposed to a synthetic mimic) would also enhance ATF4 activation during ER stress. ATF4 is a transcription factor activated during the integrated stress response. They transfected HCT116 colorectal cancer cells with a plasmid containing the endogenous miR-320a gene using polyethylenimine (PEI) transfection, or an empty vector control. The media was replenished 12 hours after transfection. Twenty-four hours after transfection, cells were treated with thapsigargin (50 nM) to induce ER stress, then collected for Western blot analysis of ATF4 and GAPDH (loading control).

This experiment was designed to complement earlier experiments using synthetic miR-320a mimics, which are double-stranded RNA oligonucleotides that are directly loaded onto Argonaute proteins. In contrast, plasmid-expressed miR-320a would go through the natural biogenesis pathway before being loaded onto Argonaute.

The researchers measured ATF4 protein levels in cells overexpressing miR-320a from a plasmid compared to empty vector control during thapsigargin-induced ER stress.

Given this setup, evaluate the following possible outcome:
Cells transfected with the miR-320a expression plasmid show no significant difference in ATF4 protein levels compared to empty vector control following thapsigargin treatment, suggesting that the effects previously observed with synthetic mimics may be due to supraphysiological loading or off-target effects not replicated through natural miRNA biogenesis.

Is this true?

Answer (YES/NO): NO